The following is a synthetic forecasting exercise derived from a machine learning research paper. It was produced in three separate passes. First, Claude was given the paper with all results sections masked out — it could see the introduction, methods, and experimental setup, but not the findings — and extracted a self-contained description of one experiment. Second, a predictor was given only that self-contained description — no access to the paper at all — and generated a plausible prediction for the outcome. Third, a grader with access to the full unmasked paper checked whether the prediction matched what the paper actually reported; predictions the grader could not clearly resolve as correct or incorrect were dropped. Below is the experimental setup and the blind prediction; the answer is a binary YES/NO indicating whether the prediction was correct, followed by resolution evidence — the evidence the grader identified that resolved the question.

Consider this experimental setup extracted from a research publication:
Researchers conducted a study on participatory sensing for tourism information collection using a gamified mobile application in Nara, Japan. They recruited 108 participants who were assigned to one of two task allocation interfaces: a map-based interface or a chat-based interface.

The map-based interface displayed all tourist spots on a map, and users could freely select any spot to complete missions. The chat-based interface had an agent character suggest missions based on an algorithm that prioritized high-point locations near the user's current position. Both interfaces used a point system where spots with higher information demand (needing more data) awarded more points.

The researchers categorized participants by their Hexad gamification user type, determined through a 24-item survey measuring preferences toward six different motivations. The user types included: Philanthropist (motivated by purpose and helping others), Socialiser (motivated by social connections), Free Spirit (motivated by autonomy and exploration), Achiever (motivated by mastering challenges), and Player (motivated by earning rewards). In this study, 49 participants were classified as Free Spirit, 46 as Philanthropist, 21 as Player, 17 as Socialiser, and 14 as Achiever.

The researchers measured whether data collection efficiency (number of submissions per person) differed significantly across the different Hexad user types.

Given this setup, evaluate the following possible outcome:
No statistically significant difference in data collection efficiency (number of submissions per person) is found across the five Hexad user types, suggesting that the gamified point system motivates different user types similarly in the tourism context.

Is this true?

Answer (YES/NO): NO